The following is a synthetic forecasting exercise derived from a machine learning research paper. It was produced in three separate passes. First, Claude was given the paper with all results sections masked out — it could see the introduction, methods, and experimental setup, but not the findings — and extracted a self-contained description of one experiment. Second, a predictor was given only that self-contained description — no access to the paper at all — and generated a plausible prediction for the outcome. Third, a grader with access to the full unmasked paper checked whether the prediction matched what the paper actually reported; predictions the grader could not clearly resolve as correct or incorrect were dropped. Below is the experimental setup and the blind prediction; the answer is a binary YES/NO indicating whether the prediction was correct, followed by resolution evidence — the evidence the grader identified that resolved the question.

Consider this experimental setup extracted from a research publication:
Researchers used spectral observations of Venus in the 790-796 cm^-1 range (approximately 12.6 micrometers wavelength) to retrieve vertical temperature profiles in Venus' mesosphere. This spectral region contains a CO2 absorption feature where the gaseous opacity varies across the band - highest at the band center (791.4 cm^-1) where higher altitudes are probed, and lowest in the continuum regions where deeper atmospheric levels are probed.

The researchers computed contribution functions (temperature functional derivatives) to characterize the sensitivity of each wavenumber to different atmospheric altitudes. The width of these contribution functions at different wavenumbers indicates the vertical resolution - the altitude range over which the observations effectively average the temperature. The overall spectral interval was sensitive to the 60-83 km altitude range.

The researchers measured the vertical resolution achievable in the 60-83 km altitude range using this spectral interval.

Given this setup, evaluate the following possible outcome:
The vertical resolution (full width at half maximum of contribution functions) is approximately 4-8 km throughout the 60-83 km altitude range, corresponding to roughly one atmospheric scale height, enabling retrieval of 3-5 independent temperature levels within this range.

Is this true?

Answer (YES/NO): NO